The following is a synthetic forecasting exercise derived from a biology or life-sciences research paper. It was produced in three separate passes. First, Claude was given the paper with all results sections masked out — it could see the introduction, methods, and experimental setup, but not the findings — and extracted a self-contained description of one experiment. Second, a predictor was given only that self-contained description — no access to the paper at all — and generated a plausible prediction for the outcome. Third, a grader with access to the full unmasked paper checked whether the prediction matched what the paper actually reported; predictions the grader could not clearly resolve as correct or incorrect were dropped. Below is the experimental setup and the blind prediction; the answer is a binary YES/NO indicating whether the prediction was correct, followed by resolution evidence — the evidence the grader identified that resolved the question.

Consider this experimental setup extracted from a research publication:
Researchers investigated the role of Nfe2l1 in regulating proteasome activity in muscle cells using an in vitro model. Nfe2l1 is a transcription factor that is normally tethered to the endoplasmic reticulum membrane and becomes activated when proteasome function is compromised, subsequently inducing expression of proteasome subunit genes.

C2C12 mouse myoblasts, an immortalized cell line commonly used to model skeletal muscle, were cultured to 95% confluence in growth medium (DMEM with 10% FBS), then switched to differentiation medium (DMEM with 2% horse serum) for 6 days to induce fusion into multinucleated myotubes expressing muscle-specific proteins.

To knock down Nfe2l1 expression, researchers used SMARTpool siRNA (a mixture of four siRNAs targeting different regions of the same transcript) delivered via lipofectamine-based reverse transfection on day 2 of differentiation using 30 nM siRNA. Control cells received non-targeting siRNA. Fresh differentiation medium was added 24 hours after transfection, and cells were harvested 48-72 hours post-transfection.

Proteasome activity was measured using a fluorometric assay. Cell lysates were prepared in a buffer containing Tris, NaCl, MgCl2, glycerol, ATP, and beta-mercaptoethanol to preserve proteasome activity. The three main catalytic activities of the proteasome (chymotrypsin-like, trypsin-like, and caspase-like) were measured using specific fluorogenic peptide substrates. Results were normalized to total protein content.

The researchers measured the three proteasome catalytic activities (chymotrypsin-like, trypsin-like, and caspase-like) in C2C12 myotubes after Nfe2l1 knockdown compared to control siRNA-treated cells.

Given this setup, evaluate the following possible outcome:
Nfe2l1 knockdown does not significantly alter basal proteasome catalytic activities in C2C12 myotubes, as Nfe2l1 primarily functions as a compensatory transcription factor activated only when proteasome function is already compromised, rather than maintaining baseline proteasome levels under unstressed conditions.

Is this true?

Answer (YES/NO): NO